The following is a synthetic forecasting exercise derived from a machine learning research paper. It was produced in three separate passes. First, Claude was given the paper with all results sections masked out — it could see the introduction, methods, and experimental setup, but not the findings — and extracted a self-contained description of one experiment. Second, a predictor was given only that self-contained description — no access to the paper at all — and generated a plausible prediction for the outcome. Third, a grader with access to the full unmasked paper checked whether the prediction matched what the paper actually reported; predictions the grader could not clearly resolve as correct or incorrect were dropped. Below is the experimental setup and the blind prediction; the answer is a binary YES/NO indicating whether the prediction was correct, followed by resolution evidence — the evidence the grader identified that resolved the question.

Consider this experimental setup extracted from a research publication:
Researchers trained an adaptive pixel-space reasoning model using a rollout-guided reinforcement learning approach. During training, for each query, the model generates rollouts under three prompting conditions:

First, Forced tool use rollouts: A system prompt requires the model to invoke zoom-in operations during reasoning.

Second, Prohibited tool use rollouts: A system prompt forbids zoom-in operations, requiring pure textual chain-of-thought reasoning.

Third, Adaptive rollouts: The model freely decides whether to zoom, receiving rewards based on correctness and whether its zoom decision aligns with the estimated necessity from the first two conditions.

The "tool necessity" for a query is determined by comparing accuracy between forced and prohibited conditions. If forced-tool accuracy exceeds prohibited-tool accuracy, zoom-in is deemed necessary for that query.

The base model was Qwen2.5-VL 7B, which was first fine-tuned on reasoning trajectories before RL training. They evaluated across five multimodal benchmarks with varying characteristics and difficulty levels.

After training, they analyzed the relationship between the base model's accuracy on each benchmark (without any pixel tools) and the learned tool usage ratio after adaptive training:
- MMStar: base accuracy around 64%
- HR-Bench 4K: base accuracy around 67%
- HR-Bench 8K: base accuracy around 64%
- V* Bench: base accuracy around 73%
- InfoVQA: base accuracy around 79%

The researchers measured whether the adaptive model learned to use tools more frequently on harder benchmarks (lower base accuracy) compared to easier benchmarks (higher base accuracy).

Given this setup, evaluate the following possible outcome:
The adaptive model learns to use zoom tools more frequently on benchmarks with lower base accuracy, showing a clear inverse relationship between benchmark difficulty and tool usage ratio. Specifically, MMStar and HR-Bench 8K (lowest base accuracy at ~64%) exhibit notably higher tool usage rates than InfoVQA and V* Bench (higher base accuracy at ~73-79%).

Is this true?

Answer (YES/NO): NO